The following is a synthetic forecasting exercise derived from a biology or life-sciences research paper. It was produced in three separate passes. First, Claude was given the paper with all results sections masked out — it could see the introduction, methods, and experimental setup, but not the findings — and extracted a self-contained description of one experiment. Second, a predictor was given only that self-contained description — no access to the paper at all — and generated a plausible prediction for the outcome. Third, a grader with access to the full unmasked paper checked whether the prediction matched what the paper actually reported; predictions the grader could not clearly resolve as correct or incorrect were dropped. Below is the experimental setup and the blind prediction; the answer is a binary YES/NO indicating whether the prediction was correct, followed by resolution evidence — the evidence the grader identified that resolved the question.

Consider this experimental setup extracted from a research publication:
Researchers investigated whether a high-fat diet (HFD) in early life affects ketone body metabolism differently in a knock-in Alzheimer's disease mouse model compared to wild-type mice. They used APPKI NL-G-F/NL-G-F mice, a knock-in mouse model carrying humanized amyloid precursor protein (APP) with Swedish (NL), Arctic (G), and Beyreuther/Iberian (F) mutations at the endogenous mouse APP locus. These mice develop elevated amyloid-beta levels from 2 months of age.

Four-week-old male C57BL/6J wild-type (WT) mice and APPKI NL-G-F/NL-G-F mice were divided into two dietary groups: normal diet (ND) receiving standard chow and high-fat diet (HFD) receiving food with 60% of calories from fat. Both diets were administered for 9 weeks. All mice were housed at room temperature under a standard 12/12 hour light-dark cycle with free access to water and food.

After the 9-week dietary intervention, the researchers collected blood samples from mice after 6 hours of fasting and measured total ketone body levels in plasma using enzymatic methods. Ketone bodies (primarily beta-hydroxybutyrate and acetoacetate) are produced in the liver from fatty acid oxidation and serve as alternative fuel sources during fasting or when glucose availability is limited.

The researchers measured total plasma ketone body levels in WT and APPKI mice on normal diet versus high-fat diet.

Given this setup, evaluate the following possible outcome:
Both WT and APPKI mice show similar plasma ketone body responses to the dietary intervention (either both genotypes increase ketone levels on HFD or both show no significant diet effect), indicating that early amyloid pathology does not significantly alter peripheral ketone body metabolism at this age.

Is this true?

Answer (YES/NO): NO